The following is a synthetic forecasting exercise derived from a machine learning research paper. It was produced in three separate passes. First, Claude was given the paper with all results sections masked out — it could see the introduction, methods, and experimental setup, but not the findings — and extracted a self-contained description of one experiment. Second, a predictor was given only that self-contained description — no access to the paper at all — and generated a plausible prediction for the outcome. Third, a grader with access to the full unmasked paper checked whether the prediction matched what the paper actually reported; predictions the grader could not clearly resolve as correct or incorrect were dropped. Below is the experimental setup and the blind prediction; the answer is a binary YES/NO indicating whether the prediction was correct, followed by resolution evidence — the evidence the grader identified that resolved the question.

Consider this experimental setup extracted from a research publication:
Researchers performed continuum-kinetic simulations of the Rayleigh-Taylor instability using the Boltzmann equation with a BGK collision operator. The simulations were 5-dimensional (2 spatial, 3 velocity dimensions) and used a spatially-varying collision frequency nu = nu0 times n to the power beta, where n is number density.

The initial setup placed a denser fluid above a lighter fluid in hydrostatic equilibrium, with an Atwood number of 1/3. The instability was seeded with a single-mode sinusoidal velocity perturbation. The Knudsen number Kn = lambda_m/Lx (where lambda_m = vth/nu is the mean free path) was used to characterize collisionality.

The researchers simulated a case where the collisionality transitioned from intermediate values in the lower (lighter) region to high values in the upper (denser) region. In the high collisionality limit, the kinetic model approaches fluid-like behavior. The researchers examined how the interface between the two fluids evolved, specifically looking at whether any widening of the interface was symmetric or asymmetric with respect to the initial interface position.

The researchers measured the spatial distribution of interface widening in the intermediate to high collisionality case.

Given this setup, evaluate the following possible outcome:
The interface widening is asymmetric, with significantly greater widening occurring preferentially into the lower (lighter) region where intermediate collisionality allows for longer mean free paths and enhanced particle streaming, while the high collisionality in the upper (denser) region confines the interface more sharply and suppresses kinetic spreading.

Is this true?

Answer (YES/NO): YES